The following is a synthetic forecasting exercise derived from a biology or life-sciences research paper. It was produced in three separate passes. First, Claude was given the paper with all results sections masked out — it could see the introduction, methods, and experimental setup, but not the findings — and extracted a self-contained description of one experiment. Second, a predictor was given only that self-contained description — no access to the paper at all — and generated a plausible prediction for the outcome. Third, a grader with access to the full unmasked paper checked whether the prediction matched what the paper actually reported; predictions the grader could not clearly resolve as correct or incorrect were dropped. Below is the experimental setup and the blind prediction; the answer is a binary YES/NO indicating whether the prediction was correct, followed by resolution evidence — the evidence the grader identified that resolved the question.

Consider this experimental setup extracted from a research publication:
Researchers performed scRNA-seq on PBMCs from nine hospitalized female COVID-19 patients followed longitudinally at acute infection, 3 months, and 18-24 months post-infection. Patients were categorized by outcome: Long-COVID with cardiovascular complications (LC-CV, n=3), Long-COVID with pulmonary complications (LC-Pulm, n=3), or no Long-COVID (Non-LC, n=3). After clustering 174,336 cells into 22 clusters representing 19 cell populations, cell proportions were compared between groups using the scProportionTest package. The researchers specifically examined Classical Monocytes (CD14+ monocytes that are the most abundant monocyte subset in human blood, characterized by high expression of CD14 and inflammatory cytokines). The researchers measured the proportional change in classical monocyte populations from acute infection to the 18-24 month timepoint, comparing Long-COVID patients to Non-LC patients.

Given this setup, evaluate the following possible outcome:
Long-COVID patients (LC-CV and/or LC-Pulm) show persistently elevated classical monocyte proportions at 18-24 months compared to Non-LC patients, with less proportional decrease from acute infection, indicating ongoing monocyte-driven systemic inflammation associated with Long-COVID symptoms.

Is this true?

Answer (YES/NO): NO